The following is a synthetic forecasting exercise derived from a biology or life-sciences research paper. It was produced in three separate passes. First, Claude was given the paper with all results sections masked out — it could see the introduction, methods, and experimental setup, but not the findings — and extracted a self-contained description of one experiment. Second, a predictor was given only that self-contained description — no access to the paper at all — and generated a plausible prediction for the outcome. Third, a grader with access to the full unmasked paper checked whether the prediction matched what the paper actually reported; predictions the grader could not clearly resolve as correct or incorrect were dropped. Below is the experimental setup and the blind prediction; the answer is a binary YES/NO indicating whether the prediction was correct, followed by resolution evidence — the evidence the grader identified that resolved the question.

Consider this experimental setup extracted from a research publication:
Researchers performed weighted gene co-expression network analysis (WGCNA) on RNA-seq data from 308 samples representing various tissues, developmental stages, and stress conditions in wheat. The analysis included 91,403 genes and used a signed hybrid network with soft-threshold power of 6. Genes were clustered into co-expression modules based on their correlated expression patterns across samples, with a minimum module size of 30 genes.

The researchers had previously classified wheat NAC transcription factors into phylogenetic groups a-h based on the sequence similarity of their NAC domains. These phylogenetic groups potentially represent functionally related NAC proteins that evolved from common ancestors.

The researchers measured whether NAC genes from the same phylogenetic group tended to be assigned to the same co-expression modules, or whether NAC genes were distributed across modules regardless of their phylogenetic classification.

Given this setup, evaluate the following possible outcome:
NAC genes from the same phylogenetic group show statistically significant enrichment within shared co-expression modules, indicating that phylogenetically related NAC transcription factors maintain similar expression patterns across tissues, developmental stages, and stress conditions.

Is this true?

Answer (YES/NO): NO